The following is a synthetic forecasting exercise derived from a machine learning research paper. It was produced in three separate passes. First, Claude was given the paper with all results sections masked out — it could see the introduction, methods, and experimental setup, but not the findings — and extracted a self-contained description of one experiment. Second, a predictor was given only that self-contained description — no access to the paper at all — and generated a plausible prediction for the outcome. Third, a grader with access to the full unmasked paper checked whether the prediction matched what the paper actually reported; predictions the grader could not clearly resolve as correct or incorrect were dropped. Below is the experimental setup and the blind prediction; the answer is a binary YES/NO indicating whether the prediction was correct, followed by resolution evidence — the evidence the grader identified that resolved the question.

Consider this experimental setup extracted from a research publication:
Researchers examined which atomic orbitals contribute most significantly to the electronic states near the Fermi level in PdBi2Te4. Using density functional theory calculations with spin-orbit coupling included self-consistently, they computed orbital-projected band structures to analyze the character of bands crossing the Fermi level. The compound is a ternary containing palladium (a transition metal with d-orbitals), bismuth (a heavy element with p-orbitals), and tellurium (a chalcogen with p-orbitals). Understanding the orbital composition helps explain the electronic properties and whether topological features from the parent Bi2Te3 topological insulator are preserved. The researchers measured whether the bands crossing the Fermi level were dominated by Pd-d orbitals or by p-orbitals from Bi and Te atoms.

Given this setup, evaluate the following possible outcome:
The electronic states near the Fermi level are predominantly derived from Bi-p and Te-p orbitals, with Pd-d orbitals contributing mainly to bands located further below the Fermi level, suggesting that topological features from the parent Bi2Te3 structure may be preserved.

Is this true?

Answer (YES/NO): NO